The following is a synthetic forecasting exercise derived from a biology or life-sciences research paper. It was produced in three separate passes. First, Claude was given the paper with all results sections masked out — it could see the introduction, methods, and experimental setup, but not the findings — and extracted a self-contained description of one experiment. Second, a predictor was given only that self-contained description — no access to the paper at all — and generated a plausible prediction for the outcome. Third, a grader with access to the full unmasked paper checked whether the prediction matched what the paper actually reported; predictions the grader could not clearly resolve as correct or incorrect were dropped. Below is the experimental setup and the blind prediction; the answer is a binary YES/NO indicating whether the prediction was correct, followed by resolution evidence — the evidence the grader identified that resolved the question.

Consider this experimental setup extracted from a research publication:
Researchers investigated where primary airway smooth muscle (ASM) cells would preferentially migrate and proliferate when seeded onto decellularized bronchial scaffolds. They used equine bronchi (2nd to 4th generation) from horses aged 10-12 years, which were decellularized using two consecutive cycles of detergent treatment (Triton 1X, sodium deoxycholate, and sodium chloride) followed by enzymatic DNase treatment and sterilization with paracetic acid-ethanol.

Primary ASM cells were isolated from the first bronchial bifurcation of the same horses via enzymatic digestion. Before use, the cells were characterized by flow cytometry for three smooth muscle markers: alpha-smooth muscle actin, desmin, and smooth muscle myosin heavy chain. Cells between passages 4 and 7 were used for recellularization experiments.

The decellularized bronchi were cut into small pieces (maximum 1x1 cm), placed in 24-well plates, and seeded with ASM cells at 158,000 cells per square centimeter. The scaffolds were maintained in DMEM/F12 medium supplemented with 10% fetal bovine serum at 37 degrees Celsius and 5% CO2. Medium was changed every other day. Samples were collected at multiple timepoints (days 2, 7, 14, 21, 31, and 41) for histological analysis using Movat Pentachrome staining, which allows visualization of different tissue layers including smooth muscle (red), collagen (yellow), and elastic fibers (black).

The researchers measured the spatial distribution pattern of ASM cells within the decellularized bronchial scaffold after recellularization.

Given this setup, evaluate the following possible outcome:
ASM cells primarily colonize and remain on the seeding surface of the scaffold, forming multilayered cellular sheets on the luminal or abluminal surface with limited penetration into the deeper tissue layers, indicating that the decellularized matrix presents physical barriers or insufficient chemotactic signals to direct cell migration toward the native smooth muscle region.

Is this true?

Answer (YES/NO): NO